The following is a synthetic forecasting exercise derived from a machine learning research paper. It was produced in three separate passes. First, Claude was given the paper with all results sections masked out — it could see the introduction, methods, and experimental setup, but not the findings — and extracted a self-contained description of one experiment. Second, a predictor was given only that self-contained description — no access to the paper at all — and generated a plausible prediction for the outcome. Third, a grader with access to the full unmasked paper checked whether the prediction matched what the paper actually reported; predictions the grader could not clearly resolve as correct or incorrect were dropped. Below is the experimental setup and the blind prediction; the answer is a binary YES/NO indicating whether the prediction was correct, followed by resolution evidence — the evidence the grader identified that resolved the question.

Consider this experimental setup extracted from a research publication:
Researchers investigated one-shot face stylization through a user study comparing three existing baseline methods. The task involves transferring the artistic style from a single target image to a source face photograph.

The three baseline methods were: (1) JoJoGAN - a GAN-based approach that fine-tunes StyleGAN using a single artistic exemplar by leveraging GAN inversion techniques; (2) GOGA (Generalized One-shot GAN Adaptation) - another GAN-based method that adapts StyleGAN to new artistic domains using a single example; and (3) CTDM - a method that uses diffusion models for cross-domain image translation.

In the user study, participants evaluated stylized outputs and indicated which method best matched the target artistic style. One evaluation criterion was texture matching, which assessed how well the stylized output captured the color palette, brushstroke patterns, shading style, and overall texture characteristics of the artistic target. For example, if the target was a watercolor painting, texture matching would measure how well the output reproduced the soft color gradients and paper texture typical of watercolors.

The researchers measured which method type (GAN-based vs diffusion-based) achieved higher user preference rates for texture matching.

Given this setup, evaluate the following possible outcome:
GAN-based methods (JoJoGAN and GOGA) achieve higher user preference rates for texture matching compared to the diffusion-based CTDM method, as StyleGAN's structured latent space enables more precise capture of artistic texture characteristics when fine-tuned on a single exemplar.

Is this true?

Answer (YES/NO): YES